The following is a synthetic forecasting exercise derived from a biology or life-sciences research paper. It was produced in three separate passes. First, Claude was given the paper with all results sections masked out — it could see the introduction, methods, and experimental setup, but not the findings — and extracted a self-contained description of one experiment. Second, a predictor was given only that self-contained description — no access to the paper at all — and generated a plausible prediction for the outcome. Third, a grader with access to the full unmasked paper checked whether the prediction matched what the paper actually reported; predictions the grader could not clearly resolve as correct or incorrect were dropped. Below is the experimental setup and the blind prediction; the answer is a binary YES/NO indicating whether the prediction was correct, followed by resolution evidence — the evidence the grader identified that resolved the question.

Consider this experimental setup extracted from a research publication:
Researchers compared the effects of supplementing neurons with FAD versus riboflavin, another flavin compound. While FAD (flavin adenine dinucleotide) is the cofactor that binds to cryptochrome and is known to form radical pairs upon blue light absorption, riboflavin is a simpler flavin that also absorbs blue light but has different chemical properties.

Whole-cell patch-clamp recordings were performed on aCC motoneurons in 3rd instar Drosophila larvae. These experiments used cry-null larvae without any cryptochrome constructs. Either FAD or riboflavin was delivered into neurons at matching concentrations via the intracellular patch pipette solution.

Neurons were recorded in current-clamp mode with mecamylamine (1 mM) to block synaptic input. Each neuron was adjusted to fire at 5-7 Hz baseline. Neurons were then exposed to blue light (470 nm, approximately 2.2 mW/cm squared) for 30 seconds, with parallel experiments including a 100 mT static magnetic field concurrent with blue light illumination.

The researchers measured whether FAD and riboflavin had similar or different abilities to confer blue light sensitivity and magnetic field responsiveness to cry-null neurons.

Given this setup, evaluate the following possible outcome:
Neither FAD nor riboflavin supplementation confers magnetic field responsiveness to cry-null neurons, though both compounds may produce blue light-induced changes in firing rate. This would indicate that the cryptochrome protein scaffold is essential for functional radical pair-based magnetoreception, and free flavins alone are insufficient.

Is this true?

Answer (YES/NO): NO